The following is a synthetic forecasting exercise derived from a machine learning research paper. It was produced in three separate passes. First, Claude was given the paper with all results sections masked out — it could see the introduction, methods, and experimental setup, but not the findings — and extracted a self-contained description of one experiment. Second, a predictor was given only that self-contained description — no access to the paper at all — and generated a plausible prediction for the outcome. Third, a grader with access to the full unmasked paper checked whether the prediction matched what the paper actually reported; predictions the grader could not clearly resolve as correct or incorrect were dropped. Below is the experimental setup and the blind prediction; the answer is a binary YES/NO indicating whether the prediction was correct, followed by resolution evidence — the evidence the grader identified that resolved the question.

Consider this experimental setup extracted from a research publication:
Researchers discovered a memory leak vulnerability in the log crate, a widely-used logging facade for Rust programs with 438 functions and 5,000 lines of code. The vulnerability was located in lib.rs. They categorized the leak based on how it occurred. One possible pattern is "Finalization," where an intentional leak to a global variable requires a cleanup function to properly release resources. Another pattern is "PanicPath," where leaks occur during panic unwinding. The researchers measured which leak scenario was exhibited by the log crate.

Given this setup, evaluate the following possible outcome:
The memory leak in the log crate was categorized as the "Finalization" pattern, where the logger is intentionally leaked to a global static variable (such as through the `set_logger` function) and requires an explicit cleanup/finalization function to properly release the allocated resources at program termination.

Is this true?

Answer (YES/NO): YES